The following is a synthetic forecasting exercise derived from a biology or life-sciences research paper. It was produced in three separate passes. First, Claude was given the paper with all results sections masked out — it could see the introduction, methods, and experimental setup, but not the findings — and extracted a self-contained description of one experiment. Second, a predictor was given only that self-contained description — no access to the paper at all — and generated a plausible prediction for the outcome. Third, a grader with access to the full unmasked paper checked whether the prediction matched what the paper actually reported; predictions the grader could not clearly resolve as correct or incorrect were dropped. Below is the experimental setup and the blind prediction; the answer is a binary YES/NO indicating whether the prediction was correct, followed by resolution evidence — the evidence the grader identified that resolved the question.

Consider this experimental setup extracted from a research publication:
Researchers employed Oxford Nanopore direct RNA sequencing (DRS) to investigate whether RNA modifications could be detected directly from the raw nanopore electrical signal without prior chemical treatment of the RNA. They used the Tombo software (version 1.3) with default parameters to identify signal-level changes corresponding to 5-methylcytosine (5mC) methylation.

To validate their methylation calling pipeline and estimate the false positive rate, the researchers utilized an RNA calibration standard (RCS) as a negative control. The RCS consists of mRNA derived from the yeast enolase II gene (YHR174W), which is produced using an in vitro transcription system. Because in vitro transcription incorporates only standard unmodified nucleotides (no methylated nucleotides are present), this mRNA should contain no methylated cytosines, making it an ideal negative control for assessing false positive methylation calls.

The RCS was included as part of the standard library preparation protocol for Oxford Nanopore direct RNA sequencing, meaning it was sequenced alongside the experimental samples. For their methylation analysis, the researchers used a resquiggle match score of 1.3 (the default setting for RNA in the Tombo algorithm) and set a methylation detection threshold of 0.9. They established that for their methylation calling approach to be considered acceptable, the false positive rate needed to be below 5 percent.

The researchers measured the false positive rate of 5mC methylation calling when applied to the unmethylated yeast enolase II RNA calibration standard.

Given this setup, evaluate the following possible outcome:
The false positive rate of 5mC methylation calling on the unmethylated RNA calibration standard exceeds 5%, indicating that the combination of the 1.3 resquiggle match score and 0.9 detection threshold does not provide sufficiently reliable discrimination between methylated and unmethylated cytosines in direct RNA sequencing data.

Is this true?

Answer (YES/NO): NO